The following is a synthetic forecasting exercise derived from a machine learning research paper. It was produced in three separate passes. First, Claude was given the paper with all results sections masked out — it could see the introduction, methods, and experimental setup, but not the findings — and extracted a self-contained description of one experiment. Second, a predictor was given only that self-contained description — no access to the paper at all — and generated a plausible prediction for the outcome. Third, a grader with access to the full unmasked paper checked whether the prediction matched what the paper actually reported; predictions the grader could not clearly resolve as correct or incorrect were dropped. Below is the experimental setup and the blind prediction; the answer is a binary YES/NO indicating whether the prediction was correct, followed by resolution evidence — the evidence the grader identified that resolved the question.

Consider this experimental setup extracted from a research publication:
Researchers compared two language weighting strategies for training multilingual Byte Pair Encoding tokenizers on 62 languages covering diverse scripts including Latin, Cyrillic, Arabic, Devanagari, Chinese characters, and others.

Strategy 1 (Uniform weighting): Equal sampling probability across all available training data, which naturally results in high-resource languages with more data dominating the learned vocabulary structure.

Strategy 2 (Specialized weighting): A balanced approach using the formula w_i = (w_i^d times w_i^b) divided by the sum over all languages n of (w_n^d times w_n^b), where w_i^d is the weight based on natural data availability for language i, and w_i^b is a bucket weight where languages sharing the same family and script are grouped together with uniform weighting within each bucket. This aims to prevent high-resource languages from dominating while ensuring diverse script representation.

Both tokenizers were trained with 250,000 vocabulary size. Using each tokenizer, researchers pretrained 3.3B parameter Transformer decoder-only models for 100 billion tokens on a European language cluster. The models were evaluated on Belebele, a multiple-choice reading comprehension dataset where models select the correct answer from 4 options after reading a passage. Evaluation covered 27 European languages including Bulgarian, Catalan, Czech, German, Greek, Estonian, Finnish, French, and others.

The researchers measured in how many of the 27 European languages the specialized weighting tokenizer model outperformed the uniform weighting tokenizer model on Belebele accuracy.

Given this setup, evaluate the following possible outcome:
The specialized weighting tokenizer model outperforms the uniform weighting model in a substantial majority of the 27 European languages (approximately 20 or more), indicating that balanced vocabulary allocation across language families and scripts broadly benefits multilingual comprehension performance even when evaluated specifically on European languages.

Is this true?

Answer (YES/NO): YES